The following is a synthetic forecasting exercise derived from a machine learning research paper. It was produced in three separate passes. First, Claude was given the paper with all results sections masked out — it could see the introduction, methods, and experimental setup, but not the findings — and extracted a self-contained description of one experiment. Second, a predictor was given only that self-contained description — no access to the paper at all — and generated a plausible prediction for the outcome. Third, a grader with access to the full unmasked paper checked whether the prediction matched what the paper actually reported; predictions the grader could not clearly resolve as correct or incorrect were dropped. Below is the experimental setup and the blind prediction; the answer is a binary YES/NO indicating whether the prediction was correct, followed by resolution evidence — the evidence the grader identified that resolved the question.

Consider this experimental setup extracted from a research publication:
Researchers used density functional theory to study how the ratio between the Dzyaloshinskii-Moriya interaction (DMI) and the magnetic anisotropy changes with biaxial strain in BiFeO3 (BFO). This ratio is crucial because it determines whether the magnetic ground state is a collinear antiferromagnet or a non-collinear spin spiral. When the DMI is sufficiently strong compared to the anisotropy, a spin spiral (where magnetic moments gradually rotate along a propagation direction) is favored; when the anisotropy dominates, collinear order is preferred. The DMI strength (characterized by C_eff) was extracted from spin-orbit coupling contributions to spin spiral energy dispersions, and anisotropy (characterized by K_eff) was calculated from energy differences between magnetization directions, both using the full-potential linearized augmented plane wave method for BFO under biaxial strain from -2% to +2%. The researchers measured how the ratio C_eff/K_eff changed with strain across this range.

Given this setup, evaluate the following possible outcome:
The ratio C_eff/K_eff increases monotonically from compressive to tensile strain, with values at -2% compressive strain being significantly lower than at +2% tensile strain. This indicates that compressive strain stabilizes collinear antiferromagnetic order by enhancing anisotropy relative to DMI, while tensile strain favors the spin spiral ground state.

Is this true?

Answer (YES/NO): NO